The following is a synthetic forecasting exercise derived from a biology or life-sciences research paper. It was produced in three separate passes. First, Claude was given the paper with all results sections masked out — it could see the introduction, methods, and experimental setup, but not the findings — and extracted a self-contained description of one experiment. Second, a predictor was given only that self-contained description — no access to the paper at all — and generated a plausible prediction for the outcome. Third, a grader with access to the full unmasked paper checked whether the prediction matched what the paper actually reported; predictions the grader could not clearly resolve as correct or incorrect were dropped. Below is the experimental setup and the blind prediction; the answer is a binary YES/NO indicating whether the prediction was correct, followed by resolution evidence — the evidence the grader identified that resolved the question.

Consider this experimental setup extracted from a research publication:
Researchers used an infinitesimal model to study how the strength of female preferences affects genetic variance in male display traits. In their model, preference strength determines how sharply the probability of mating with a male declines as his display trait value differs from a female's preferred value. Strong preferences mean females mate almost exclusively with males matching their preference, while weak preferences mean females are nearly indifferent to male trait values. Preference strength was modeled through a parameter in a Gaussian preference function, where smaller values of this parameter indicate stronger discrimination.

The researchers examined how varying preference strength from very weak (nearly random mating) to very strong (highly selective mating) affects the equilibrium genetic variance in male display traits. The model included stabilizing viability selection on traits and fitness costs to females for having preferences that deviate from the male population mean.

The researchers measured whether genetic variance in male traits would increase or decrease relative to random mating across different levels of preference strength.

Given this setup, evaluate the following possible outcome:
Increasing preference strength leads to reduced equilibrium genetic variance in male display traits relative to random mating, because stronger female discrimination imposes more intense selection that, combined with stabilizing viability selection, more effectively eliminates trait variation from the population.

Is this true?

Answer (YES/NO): NO